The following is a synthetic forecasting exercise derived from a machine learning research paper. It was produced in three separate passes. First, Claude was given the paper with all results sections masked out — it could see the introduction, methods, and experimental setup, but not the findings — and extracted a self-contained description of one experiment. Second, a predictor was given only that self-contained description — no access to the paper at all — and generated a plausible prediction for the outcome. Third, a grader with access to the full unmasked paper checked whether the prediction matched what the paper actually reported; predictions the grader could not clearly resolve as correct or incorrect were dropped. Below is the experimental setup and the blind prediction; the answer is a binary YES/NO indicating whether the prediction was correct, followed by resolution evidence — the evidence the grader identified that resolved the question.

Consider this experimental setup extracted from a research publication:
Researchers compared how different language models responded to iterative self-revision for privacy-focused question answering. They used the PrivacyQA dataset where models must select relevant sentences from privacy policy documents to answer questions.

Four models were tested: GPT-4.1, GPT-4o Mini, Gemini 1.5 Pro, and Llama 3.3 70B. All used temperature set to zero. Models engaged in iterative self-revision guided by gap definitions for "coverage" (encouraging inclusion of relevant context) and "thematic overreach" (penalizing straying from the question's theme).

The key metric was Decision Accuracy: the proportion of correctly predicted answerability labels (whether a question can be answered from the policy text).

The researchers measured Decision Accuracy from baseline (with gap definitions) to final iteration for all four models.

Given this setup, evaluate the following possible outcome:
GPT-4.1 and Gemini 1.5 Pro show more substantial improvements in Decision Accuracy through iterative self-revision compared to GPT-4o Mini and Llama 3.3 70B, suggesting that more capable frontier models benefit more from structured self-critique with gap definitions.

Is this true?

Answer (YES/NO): NO